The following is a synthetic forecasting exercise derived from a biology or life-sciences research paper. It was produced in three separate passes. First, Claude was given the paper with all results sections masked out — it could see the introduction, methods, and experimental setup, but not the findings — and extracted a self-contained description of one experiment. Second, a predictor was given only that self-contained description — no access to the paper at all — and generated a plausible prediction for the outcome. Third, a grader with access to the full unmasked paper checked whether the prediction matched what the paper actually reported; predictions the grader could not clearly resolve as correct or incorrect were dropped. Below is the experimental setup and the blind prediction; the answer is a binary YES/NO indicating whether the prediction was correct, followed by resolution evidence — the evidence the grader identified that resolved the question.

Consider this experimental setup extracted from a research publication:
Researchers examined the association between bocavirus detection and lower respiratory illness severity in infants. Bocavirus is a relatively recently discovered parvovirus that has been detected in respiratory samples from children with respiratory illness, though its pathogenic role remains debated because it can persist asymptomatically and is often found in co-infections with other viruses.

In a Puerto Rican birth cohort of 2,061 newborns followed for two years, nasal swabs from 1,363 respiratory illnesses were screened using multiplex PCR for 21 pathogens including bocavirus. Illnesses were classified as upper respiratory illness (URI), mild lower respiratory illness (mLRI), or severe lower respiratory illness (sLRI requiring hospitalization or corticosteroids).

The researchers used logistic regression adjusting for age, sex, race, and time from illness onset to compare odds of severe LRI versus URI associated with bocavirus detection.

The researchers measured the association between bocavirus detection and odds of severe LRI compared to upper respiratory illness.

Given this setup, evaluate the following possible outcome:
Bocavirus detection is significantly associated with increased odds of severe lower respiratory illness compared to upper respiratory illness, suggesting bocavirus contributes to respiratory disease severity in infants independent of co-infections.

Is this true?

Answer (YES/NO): NO